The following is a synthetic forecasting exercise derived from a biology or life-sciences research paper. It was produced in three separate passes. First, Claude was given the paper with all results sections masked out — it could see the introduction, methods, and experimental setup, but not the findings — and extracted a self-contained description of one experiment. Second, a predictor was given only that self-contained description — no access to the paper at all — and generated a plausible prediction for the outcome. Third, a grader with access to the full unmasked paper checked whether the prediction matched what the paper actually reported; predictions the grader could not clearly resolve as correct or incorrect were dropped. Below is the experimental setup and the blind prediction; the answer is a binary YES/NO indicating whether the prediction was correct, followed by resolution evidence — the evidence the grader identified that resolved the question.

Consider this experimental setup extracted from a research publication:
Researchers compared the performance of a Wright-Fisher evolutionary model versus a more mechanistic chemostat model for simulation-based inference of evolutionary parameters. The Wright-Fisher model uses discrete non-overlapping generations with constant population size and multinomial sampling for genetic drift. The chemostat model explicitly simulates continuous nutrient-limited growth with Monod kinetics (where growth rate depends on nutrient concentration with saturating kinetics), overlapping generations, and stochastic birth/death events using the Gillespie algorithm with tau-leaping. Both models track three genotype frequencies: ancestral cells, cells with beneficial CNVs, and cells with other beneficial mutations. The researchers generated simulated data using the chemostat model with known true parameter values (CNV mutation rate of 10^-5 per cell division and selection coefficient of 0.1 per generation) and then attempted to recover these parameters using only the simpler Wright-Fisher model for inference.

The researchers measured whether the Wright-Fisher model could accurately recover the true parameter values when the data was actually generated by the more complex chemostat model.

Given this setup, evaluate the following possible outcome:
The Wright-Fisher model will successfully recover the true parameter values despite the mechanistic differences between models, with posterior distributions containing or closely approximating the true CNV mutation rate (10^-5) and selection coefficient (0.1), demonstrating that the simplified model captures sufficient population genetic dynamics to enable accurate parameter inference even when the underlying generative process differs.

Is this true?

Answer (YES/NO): NO